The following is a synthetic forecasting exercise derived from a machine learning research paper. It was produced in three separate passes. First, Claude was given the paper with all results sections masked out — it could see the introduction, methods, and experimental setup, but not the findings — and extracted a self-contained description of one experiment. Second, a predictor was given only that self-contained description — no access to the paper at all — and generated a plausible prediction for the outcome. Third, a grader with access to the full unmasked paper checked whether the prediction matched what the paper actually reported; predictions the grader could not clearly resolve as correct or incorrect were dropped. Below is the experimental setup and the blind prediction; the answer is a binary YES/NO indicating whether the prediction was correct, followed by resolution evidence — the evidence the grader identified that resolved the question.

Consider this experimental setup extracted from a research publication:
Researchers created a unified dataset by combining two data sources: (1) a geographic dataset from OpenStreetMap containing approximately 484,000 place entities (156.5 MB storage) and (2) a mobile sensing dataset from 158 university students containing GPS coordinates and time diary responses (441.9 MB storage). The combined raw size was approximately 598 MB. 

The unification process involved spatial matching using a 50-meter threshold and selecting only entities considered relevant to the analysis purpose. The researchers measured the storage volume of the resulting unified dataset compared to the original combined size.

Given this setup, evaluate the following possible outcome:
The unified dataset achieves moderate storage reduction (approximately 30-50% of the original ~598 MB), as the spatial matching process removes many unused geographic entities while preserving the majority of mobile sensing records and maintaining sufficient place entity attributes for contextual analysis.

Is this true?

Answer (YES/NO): NO